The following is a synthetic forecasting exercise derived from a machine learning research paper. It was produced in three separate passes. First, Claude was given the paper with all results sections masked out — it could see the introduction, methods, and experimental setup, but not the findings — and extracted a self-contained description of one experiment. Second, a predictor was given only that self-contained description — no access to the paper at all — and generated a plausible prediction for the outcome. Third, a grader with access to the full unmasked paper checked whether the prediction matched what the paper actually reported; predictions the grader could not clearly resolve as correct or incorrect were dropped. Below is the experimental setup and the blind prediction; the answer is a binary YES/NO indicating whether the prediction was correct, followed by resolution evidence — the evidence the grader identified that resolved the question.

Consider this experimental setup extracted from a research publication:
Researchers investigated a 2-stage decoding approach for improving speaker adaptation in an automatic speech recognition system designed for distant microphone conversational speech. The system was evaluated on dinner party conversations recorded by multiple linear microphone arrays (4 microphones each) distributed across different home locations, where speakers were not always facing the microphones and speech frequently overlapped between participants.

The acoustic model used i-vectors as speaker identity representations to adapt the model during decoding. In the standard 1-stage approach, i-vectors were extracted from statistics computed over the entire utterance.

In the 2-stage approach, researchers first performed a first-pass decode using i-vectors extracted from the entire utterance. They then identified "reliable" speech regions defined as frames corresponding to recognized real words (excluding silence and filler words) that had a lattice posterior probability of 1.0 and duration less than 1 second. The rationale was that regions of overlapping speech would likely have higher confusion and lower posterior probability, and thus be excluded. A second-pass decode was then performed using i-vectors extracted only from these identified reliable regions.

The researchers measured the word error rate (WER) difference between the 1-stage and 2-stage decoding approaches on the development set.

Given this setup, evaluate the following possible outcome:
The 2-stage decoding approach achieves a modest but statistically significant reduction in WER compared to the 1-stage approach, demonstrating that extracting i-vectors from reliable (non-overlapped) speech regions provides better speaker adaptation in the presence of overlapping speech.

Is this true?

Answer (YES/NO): YES